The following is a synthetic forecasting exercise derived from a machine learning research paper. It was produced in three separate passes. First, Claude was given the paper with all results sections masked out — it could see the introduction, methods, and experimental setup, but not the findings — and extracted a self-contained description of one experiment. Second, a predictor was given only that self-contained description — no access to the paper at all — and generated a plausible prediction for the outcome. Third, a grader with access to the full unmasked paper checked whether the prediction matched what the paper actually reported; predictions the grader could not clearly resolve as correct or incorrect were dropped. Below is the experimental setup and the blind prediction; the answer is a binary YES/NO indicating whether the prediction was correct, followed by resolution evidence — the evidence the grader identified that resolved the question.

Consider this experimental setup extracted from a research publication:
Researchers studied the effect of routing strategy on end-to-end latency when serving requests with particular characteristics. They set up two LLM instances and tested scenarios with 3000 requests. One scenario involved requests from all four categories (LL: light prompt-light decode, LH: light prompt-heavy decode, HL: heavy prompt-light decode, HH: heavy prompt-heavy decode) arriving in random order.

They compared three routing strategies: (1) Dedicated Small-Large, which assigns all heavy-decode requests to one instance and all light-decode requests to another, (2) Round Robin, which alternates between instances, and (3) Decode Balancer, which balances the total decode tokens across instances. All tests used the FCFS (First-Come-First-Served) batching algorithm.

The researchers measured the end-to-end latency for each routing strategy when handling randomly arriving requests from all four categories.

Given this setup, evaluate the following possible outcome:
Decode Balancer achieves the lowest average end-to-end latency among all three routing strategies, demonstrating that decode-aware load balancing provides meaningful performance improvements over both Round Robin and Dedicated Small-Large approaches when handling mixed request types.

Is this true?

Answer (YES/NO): NO